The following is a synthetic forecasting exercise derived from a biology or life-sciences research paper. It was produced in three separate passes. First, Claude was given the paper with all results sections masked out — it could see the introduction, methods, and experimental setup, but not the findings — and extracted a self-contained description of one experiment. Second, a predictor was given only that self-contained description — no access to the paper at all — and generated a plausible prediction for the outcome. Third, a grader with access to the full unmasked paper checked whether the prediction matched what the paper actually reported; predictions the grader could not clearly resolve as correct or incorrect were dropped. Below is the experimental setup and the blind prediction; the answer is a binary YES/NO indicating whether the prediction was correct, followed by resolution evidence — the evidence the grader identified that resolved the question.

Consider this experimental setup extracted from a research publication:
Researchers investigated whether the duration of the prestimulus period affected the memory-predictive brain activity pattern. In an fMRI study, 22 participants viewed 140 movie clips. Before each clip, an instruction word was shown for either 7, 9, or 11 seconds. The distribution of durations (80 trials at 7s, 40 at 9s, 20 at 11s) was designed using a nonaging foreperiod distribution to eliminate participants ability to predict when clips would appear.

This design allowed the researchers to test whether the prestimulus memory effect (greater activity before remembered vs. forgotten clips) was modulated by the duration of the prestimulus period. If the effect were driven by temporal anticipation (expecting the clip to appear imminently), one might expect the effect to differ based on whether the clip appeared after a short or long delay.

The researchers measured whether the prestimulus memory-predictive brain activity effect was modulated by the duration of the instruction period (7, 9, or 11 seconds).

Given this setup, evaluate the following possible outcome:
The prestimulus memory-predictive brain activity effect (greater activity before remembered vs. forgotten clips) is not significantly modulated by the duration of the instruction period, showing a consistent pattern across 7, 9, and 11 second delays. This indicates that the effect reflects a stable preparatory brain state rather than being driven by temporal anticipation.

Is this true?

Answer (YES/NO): YES